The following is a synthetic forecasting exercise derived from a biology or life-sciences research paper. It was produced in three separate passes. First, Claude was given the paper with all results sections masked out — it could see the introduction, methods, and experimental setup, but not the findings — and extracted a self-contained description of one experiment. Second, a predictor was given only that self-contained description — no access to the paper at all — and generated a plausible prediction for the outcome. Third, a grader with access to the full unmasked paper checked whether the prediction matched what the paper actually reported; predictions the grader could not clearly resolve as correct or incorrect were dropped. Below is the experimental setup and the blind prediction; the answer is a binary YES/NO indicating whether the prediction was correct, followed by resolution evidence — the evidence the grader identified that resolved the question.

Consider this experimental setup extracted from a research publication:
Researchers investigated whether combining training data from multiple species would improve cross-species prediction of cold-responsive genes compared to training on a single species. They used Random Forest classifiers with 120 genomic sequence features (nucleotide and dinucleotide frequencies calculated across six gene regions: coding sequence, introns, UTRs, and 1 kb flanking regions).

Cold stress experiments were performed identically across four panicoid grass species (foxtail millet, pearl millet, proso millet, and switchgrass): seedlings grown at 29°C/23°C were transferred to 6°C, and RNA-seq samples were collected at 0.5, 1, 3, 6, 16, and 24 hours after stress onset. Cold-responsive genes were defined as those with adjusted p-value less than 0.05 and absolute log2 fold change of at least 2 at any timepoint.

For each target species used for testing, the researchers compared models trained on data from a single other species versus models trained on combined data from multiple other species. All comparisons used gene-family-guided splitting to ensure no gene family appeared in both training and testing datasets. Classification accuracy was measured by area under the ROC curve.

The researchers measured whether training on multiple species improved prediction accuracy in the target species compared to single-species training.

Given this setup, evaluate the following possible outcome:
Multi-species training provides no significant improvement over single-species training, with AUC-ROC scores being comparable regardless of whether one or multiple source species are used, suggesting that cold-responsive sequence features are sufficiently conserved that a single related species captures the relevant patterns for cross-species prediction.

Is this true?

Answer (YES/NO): NO